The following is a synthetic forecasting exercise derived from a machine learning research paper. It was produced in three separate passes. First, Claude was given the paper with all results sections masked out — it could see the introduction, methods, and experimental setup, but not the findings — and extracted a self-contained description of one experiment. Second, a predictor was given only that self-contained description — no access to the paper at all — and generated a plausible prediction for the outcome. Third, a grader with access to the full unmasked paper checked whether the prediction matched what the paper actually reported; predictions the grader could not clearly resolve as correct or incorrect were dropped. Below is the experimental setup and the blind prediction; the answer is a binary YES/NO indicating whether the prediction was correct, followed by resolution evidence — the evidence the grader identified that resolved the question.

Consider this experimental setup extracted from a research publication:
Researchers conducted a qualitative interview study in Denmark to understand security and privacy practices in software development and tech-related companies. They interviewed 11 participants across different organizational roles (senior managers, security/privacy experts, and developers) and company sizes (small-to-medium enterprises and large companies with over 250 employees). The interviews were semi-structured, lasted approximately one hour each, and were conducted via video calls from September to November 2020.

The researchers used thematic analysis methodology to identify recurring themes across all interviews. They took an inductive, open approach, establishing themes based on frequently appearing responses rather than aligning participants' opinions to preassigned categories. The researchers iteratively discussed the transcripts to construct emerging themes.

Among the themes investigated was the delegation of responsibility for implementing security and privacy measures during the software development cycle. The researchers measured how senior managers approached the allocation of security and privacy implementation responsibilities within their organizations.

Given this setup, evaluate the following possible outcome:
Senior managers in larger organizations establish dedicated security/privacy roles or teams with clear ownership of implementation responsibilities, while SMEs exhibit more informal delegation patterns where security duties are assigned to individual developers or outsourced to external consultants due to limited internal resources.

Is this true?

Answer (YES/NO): NO